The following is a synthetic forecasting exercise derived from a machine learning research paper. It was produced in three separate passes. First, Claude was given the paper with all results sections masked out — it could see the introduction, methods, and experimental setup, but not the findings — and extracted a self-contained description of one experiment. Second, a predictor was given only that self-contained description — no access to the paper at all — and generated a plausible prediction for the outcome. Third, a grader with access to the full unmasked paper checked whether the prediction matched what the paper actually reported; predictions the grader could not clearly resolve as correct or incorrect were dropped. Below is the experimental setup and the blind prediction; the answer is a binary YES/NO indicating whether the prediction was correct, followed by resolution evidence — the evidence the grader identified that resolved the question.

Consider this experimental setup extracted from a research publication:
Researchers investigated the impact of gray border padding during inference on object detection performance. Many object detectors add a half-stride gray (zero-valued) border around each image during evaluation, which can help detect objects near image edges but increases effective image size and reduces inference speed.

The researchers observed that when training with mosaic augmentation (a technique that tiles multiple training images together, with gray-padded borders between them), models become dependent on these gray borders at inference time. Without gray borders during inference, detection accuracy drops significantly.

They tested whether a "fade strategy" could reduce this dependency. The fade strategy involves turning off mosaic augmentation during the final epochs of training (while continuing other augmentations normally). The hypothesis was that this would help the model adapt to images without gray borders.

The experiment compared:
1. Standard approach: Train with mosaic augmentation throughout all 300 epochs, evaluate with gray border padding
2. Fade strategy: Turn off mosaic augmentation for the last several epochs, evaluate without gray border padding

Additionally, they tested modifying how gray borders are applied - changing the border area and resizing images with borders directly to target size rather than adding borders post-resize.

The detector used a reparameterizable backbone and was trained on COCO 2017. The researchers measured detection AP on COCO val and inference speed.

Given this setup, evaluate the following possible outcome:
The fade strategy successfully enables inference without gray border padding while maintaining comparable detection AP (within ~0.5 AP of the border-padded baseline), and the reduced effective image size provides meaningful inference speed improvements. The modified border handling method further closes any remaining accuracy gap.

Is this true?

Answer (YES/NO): YES